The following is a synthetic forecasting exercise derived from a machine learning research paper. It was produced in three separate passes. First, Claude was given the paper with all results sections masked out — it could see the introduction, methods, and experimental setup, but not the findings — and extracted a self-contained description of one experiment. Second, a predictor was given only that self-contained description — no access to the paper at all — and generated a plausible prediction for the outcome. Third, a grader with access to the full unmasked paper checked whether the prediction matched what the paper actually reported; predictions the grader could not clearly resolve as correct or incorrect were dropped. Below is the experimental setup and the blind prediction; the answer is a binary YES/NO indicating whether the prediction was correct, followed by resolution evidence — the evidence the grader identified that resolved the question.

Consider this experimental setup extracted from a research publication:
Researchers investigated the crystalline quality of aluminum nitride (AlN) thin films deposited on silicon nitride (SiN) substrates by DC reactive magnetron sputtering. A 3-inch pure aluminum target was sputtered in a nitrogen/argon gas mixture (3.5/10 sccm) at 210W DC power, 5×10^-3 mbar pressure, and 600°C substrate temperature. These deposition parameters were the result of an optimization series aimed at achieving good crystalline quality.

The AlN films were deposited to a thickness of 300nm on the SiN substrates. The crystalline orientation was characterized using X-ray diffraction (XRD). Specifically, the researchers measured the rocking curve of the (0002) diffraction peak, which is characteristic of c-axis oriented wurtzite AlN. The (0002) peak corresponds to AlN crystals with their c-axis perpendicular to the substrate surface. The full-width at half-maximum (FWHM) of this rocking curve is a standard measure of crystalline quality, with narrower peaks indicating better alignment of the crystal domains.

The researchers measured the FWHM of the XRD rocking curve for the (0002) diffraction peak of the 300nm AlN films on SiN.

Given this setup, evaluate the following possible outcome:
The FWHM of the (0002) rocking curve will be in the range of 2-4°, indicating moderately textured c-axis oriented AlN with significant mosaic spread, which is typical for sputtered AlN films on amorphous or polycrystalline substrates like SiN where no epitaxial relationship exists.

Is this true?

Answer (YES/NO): YES